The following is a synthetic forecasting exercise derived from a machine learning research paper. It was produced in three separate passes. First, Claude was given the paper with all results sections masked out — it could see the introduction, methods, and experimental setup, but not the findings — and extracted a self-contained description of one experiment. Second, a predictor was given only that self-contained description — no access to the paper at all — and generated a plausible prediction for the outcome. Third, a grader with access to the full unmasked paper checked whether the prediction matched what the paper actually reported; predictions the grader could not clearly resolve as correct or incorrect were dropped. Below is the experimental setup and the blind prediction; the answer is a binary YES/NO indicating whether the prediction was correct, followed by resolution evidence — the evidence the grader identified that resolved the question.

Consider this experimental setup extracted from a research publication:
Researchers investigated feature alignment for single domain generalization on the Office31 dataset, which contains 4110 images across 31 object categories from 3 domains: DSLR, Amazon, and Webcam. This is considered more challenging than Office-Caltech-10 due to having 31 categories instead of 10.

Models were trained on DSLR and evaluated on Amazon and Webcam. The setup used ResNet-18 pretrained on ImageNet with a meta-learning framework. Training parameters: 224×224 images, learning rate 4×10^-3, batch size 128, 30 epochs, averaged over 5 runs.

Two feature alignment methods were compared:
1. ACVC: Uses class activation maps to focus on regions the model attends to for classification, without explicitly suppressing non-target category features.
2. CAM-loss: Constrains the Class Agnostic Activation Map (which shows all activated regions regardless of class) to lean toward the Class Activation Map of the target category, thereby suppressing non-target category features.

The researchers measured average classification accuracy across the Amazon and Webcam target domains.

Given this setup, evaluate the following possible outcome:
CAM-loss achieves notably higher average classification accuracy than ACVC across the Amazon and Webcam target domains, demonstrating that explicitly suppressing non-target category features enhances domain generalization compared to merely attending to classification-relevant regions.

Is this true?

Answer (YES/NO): NO